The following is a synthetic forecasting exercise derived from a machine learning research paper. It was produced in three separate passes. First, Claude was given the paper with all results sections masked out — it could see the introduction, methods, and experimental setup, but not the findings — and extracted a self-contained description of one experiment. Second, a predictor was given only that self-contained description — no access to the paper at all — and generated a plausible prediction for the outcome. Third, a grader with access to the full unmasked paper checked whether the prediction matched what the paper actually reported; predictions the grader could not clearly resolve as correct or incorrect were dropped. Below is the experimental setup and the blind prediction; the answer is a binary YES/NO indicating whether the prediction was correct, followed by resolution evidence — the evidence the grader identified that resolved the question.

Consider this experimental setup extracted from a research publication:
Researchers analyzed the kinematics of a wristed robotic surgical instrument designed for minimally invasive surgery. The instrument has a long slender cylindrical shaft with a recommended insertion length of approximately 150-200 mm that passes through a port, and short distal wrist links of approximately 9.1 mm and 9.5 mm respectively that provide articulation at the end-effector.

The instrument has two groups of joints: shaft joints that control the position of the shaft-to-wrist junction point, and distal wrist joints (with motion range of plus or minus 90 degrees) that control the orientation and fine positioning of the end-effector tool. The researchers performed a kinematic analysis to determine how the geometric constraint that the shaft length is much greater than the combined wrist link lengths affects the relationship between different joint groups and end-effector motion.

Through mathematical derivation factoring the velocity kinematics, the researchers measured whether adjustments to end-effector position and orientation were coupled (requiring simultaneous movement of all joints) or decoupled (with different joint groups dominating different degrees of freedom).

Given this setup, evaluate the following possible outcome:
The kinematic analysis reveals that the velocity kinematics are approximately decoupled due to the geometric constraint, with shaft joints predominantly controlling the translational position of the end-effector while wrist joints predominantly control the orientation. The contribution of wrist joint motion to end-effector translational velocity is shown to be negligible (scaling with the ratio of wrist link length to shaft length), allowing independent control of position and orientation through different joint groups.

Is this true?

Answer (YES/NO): YES